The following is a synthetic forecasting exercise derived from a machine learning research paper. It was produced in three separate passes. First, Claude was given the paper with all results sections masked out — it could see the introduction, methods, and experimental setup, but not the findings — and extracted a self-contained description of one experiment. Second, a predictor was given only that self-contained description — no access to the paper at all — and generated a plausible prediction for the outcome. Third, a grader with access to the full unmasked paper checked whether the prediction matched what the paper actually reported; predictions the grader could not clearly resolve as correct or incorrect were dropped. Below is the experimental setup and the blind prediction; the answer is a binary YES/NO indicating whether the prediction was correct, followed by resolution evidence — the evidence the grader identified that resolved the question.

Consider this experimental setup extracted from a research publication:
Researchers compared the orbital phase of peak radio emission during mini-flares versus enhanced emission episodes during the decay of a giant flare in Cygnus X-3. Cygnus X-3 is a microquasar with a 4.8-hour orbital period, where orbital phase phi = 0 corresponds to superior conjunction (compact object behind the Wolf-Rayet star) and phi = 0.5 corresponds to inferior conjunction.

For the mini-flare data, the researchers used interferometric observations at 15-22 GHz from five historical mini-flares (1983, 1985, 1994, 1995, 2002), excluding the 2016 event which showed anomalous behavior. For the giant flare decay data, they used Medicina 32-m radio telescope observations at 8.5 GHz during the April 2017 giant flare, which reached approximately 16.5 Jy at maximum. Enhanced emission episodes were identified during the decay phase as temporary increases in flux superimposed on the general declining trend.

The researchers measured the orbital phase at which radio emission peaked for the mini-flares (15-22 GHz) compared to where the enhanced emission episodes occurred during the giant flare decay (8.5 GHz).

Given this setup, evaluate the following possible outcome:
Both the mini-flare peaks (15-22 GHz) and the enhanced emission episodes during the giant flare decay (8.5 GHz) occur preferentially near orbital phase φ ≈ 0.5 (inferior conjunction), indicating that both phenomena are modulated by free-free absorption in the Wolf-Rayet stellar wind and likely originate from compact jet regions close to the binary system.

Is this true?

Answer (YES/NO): NO